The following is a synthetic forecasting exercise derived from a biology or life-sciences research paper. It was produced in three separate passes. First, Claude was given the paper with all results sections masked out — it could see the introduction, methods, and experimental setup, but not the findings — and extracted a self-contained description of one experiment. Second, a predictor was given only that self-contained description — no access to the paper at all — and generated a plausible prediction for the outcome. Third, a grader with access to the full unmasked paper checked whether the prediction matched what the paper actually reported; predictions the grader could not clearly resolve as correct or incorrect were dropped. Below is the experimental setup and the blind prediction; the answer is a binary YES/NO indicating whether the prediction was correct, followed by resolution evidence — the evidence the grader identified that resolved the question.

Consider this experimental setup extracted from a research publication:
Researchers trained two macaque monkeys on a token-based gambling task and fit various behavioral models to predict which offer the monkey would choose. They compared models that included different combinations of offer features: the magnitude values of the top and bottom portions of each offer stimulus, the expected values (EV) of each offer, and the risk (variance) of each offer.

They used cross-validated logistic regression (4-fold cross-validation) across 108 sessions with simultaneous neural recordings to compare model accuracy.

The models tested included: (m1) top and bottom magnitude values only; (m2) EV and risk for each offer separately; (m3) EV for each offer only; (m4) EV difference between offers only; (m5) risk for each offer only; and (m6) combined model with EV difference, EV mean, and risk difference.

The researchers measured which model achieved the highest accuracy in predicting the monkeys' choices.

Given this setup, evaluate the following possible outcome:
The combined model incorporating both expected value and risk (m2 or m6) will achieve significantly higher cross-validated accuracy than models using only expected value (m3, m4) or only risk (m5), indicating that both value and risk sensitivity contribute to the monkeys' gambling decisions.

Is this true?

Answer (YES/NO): YES